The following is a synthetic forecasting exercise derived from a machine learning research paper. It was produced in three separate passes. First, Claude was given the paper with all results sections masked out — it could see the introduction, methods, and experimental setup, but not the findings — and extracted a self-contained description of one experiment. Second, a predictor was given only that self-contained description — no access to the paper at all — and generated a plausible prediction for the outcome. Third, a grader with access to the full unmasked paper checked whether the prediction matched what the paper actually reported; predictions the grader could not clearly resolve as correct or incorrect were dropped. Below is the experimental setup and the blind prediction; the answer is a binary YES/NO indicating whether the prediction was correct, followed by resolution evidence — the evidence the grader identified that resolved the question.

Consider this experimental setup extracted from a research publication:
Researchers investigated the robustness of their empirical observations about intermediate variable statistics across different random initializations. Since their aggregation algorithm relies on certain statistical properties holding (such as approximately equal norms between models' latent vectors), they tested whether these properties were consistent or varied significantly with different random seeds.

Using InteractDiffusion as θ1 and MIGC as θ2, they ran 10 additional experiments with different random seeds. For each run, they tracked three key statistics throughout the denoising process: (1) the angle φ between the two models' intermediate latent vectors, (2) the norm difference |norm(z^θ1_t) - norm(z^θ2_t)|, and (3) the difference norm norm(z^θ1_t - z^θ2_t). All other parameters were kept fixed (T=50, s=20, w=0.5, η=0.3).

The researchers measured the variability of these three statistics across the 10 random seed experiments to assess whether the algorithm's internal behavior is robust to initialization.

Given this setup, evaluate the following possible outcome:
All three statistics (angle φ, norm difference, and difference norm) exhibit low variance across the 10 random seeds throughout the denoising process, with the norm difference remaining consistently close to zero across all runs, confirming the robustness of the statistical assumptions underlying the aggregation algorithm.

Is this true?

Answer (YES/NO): YES